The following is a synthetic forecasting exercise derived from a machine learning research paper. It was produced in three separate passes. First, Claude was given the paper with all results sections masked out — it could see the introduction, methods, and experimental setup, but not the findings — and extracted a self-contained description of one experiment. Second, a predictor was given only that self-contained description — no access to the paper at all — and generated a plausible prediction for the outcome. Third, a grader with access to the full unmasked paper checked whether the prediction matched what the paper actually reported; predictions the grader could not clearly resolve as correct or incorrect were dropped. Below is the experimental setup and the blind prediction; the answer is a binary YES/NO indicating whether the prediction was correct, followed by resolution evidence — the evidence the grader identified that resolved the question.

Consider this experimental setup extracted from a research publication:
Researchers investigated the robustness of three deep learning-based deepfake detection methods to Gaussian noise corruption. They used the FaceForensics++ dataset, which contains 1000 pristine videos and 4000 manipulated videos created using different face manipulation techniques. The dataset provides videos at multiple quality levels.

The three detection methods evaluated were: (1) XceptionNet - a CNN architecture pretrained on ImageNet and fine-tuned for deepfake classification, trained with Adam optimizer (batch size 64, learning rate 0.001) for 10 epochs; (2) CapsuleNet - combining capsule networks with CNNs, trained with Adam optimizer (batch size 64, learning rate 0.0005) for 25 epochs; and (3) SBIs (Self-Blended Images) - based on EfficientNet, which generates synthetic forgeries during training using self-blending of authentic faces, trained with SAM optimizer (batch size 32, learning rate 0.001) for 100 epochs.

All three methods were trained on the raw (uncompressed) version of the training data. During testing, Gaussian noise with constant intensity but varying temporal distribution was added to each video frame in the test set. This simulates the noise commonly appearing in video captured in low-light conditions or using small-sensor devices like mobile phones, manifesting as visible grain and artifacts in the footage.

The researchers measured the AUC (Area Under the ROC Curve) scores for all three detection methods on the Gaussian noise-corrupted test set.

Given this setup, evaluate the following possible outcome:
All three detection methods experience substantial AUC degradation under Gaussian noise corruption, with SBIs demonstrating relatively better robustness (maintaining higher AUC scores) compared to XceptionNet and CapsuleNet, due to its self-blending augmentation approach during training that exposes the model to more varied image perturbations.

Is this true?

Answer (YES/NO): YES